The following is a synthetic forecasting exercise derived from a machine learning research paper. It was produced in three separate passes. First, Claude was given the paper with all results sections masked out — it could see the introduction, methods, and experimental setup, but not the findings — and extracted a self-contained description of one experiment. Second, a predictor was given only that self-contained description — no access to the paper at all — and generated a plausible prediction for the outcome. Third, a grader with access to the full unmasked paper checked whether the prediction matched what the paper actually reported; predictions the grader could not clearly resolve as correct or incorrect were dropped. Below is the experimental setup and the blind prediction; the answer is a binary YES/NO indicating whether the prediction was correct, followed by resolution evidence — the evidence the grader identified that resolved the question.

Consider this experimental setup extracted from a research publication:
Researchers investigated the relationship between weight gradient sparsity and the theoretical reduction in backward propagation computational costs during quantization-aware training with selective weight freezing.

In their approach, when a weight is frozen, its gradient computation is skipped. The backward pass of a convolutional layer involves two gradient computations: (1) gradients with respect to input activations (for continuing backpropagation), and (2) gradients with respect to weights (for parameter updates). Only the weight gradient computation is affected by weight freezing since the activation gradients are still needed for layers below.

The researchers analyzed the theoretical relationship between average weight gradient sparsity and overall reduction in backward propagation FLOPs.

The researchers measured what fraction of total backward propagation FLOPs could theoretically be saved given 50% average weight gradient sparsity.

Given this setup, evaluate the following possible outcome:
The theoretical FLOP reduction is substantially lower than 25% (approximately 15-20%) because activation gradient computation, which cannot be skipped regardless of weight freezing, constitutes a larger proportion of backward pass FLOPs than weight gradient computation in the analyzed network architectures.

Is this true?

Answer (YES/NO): NO